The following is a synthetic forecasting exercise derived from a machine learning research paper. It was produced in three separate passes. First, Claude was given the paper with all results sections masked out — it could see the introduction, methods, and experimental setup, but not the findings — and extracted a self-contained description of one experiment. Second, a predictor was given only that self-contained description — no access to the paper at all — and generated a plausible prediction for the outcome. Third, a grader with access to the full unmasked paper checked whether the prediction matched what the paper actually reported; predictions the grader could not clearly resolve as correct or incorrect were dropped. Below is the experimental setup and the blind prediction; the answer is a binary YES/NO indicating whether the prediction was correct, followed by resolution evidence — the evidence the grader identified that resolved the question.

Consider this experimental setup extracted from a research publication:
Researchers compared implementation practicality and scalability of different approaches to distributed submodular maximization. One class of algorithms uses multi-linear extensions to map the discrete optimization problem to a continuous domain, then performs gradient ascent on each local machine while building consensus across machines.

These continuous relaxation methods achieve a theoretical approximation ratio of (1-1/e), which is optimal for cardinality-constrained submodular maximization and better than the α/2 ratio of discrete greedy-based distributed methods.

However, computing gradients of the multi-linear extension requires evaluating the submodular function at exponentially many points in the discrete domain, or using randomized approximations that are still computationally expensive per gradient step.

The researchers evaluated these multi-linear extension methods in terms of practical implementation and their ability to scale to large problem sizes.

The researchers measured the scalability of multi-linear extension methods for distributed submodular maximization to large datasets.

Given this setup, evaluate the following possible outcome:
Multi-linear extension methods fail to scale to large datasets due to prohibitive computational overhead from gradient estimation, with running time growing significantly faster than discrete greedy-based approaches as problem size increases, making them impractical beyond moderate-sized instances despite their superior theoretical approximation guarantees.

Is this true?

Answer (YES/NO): YES